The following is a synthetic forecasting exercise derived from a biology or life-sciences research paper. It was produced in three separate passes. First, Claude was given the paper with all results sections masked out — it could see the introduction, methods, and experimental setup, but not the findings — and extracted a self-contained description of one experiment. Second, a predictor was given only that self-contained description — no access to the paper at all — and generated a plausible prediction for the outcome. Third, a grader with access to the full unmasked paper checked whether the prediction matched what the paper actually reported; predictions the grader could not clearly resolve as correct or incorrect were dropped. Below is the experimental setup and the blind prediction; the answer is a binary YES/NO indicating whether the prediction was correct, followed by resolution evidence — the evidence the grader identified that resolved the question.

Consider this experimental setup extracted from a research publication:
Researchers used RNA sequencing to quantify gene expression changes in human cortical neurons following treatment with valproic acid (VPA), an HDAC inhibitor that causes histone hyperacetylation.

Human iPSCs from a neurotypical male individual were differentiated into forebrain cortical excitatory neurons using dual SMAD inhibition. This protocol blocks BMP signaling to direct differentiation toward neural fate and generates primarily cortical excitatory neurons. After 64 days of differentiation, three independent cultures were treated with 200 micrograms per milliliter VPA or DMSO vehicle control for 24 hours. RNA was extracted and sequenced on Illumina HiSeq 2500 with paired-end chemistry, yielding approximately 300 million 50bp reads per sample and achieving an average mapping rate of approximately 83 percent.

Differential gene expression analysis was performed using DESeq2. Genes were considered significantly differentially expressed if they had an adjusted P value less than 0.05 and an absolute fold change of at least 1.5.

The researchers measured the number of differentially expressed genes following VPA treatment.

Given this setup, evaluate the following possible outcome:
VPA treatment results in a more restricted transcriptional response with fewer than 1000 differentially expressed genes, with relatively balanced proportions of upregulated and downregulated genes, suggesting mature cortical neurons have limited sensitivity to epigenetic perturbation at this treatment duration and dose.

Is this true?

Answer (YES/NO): NO